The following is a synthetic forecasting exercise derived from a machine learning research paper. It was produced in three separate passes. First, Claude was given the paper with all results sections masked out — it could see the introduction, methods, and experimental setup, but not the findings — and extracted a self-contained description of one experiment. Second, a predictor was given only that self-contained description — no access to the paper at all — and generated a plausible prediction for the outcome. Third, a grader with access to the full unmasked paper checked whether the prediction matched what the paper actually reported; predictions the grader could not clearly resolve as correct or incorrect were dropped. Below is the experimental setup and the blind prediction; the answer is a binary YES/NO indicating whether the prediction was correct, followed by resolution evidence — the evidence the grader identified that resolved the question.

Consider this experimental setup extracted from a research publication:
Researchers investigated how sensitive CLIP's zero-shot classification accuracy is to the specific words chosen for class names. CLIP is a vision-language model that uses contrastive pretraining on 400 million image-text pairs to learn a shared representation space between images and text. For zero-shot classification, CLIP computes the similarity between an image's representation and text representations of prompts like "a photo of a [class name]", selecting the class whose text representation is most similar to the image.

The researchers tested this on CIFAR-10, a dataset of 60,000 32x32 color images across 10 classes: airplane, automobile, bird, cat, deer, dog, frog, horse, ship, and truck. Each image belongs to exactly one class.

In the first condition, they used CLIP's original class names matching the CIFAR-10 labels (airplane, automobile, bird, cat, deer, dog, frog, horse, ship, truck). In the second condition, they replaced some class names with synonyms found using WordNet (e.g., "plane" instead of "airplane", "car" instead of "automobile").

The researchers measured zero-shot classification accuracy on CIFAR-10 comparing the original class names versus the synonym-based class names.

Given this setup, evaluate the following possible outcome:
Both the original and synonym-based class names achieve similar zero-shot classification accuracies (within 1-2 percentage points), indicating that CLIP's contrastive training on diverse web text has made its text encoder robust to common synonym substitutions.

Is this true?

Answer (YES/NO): NO